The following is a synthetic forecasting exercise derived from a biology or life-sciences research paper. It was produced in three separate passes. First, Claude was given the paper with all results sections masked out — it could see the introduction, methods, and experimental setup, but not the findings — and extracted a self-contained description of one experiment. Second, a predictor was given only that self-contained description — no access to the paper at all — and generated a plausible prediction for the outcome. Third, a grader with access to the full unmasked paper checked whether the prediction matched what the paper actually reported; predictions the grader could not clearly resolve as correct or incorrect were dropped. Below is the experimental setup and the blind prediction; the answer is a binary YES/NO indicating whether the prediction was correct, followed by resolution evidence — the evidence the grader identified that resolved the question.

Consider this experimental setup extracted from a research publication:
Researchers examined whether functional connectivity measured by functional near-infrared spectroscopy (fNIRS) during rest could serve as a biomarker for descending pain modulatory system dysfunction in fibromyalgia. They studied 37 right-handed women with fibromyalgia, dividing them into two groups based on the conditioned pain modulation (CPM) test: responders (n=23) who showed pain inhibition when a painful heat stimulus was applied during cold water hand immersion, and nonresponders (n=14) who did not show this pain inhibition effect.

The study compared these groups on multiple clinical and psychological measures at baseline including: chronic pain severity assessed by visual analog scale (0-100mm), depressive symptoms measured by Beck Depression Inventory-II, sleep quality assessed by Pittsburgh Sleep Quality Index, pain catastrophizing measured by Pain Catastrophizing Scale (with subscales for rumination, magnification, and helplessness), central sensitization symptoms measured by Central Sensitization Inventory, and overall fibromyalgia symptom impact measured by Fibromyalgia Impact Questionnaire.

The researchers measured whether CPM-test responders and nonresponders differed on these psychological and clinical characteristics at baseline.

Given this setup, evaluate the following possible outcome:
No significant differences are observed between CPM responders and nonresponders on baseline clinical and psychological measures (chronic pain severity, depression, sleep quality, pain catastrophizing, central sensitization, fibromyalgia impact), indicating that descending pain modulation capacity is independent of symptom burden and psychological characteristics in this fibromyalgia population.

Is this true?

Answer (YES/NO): NO